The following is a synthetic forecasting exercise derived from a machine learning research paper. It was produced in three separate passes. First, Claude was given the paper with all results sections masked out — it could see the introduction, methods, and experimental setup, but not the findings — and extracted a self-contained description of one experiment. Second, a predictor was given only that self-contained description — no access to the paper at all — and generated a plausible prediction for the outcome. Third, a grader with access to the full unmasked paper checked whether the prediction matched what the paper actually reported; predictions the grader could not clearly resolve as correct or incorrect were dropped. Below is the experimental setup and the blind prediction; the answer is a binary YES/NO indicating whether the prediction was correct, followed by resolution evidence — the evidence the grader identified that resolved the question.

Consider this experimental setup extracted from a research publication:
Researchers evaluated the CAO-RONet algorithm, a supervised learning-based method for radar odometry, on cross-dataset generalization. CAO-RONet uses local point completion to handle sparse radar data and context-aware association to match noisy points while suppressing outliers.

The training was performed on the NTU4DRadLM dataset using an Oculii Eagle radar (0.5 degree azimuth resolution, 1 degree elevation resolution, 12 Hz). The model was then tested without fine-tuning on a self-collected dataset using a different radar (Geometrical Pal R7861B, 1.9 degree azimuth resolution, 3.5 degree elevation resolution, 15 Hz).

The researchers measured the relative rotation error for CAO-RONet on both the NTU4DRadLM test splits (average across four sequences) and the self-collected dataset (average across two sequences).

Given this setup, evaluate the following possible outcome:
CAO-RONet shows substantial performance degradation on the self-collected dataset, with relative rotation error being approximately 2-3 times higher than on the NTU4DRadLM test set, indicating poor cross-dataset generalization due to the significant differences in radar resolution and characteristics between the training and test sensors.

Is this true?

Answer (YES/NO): NO